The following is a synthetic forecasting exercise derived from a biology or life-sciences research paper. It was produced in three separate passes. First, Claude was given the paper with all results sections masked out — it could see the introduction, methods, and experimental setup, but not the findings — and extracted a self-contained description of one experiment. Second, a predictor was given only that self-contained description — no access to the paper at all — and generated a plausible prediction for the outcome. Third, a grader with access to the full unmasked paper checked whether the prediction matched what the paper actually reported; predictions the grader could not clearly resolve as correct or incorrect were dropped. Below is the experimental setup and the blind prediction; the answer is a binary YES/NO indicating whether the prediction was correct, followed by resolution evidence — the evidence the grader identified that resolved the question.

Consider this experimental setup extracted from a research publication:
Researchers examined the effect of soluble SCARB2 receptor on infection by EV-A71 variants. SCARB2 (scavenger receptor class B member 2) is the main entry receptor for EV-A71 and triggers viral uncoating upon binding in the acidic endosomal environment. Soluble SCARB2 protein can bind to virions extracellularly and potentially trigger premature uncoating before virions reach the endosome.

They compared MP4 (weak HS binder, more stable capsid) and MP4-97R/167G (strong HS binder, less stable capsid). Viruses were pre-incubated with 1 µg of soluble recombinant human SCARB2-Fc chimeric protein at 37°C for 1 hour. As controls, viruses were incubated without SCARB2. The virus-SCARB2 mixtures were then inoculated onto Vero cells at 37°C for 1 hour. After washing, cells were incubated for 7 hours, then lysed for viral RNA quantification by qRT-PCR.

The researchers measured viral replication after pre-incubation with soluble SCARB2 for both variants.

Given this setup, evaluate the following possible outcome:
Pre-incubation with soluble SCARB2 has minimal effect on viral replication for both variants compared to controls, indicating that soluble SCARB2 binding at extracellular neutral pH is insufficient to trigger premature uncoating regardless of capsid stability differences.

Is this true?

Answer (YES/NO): NO